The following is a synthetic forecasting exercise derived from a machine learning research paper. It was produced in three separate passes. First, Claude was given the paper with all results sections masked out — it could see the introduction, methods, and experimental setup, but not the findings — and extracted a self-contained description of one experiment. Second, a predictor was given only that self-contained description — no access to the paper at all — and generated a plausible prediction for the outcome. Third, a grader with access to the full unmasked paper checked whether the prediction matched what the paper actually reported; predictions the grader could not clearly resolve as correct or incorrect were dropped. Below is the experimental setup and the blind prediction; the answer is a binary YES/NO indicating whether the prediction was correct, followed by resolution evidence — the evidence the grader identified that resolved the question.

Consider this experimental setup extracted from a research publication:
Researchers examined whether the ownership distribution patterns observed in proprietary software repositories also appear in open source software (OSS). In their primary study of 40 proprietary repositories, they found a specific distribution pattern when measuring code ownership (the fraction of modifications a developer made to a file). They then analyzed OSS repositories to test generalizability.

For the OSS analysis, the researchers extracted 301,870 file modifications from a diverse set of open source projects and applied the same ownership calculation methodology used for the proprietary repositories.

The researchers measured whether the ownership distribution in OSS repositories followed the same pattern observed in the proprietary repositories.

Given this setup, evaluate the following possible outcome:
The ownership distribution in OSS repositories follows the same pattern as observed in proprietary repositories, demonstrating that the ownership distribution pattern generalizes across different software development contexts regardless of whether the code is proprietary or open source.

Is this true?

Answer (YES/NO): YES